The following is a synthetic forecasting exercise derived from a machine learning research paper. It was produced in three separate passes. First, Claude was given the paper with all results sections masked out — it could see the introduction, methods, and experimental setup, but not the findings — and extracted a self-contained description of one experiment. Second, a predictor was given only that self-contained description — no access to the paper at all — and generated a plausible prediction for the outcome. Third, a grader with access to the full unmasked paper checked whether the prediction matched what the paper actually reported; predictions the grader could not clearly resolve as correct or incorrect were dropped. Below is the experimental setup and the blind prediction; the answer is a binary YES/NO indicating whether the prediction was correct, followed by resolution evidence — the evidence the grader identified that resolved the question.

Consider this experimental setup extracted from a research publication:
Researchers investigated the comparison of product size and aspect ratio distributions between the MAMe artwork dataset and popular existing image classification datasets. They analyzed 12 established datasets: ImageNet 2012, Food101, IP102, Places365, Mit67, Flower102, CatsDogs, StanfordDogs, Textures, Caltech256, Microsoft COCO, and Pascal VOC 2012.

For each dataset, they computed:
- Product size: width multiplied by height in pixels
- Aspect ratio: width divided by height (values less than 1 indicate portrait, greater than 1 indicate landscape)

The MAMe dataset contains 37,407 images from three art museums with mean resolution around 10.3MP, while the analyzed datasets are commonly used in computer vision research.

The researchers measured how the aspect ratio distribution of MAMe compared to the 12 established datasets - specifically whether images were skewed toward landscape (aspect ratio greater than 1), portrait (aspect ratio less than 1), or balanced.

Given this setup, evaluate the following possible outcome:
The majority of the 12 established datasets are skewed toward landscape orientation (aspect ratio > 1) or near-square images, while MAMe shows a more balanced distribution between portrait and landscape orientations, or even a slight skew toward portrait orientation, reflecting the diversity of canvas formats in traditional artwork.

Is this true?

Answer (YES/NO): YES